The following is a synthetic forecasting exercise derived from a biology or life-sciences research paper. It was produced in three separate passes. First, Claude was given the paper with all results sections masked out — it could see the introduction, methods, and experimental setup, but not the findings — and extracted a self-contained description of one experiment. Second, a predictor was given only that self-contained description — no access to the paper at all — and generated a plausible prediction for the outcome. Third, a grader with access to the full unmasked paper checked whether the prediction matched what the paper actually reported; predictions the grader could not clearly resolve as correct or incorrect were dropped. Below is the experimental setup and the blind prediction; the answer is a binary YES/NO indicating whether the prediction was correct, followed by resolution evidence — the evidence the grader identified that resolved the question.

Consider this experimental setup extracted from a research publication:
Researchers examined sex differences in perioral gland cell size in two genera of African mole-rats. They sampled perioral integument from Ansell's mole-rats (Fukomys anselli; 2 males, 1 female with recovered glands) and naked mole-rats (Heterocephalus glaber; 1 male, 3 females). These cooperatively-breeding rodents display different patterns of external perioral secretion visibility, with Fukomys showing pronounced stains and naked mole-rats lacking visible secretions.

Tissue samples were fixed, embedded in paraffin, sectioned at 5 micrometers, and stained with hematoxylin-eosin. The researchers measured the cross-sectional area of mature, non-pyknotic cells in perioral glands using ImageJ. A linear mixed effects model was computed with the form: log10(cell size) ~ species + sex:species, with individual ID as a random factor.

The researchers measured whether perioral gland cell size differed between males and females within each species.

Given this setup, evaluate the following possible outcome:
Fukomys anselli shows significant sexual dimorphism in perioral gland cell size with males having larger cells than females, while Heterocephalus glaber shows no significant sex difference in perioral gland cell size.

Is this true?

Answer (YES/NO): NO